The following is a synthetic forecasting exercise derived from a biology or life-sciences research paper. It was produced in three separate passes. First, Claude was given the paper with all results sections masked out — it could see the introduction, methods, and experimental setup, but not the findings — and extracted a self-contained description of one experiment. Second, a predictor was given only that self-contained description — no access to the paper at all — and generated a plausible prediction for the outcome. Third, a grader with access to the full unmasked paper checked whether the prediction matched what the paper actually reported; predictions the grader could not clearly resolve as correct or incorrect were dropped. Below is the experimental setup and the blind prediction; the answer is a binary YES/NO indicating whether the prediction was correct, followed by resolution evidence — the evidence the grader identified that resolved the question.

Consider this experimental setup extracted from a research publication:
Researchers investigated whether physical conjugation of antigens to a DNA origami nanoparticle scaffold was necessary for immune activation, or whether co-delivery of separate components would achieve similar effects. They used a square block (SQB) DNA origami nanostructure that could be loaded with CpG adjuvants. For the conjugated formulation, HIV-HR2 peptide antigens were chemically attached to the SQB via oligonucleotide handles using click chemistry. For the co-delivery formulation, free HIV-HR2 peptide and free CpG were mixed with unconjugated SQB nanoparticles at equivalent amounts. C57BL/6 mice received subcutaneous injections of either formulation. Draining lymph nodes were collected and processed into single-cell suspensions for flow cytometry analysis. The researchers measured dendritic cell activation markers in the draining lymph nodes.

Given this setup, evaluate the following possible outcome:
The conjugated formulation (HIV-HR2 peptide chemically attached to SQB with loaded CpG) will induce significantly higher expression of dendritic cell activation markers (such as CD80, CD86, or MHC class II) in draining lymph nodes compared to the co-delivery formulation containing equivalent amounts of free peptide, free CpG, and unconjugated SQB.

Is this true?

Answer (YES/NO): YES